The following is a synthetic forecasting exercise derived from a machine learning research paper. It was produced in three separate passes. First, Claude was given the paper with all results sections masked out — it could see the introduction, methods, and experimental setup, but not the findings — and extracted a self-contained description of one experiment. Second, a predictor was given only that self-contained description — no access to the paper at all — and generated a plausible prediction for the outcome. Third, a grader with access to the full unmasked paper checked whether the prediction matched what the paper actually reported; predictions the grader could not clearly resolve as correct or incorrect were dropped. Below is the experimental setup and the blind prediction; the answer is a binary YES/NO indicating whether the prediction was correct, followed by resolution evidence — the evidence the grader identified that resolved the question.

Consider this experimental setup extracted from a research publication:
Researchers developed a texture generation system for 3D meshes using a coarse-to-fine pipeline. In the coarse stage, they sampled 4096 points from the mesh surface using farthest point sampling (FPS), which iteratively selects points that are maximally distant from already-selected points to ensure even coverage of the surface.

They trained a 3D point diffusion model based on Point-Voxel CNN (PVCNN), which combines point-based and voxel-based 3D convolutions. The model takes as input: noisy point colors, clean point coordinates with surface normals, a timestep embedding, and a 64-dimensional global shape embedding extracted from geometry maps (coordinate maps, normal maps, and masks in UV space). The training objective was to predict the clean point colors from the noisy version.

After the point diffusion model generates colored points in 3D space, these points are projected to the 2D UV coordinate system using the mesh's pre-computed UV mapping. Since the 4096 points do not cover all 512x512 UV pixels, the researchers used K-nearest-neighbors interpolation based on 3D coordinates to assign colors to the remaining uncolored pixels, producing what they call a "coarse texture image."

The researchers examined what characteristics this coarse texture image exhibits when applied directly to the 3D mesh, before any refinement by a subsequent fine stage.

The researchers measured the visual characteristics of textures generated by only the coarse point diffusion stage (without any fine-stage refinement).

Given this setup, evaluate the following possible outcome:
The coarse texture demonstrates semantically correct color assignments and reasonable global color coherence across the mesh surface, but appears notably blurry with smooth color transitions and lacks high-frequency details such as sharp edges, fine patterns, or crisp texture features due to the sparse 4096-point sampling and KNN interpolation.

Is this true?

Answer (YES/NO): YES